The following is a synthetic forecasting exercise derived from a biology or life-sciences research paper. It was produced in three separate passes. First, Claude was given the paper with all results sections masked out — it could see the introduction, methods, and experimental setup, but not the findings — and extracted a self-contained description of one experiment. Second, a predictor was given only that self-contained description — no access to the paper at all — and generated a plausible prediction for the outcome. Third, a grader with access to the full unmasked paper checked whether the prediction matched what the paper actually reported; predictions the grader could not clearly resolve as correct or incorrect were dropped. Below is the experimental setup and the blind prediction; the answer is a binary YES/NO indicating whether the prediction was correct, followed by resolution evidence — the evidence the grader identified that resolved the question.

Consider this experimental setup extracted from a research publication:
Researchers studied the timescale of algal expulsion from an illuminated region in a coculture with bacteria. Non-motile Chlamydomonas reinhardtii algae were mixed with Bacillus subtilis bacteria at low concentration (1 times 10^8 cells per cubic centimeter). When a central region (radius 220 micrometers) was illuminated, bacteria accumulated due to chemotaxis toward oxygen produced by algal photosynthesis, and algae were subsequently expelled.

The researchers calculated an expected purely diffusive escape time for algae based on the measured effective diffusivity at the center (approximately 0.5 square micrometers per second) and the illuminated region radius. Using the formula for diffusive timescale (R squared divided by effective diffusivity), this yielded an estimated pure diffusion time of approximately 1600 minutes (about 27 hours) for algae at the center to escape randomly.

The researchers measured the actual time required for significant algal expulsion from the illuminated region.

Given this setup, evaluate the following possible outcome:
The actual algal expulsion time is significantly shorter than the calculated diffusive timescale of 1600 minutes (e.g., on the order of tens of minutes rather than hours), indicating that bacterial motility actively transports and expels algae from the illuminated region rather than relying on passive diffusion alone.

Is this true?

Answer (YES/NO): YES